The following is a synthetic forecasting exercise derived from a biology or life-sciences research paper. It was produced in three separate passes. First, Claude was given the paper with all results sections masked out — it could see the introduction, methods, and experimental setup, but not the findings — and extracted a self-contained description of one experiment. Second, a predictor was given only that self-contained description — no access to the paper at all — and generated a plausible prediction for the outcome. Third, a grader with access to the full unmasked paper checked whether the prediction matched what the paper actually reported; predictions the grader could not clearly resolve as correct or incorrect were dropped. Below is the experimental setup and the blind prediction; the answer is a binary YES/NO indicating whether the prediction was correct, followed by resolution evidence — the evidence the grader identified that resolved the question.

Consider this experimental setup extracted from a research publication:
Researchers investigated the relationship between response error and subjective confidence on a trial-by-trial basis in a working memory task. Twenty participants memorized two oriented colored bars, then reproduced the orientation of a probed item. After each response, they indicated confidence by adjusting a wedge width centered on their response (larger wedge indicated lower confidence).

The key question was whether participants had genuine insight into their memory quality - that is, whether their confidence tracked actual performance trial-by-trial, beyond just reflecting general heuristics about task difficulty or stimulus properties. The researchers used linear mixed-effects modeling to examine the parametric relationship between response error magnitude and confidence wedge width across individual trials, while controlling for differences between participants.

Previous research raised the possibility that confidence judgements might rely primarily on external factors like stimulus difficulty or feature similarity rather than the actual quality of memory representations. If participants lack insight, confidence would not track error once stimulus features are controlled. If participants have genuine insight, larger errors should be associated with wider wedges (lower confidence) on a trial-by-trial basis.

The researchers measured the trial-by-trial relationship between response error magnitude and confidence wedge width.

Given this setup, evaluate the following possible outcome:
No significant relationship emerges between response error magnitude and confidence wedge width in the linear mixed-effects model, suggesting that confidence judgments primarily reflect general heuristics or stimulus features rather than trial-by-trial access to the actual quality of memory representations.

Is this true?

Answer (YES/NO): NO